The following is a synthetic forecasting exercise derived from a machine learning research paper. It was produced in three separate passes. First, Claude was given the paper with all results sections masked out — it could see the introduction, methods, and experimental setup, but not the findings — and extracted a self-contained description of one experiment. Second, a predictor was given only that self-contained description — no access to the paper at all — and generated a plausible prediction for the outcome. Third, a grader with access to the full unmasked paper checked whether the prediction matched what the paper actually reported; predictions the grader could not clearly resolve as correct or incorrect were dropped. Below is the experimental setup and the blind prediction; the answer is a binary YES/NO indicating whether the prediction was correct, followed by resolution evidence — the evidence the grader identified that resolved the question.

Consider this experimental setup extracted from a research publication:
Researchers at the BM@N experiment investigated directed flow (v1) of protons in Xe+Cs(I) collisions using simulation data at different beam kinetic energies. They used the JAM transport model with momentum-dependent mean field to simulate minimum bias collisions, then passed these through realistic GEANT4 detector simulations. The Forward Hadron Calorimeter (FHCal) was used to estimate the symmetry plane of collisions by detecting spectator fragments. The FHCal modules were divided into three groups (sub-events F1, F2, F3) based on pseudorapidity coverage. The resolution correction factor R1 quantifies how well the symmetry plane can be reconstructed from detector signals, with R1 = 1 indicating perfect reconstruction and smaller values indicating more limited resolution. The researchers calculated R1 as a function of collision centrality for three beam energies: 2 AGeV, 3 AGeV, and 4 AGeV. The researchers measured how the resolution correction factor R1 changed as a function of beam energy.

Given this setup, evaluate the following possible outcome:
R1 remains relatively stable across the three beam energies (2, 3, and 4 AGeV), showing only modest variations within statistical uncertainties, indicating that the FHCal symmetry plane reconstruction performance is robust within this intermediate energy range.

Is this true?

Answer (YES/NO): NO